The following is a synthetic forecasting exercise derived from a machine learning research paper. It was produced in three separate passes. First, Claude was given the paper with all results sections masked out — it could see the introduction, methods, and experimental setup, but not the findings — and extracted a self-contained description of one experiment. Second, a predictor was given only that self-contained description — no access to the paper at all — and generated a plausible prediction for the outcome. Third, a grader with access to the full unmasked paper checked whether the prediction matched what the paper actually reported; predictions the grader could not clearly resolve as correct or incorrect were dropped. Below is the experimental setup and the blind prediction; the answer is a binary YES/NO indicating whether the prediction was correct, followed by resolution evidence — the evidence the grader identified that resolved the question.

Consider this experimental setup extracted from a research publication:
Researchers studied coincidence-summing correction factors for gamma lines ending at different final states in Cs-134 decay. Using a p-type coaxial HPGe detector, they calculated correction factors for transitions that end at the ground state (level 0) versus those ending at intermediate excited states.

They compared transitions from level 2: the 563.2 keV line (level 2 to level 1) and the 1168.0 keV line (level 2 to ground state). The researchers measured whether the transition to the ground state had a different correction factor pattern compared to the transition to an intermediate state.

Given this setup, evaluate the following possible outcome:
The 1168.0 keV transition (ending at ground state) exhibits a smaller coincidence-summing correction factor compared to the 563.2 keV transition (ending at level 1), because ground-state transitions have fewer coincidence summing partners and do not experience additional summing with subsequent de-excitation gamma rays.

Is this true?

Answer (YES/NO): YES